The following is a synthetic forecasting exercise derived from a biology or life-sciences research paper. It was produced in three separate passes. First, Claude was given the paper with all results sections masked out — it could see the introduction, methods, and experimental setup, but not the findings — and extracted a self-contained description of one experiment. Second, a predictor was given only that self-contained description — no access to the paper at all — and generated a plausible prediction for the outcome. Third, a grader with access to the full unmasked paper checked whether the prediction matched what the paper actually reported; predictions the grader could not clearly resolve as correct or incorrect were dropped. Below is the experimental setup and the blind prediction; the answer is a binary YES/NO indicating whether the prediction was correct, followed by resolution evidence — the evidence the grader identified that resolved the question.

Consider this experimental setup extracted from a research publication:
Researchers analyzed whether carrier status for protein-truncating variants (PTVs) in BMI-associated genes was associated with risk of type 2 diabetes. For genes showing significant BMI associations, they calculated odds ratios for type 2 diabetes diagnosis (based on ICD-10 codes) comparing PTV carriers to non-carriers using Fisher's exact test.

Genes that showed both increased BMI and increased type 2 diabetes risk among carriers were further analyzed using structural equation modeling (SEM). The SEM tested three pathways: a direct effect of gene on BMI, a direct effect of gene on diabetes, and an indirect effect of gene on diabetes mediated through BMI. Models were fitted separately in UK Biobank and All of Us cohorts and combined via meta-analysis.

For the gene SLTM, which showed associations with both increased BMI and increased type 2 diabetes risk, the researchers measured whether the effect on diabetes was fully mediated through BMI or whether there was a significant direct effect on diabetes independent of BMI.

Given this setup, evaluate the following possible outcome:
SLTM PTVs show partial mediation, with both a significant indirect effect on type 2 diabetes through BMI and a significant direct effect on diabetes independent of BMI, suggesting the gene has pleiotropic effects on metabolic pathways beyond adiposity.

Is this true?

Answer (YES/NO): YES